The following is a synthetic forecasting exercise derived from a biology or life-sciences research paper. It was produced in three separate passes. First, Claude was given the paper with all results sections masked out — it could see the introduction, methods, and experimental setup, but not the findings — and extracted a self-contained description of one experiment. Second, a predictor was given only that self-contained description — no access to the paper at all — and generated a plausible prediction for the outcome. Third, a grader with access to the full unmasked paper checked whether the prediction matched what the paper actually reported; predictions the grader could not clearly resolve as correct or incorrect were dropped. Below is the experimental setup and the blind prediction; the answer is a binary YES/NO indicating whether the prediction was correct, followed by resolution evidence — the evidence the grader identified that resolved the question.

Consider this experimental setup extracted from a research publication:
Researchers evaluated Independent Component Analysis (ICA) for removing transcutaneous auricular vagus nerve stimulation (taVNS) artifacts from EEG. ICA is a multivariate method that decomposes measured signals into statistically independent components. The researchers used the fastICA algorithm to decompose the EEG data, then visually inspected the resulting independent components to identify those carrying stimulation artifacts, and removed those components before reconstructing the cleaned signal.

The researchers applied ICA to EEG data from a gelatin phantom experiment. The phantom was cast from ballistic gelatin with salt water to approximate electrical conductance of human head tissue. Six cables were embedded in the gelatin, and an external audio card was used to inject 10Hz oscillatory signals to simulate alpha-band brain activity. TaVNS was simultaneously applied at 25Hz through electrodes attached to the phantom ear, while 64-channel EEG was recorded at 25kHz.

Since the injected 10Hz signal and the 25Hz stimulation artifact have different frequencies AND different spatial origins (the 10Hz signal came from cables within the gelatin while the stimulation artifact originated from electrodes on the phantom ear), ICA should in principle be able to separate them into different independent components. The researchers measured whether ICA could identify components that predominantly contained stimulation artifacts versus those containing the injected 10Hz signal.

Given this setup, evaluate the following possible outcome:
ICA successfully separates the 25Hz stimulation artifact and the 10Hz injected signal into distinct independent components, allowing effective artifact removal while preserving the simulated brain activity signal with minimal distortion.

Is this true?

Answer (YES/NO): YES